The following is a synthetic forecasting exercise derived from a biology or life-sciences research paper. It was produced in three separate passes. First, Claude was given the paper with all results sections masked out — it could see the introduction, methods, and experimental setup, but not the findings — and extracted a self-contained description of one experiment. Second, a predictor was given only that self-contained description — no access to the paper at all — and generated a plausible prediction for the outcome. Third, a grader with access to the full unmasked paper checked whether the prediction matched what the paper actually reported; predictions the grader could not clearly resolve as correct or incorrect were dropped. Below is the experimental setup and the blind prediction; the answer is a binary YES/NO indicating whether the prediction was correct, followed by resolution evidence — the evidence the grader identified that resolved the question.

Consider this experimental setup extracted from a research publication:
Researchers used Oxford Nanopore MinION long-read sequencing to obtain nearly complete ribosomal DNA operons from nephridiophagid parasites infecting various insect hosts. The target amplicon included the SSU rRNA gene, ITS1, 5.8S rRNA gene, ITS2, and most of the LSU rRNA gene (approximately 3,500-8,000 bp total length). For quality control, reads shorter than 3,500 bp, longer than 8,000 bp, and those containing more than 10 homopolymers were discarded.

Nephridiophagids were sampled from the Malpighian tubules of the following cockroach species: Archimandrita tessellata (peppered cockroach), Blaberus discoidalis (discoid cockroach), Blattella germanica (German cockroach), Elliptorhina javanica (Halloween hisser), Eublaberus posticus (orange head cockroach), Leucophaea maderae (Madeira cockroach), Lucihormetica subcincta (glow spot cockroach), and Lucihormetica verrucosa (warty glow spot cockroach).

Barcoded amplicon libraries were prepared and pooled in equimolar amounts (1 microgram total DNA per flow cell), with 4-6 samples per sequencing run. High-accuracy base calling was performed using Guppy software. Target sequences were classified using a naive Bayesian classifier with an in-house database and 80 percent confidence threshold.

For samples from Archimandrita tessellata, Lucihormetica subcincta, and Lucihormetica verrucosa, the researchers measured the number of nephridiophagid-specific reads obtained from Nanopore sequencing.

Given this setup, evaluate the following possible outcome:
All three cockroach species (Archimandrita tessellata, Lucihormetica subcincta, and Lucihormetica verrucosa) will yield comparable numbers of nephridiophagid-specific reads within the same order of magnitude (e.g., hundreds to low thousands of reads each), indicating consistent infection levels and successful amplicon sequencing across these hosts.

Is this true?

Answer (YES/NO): NO